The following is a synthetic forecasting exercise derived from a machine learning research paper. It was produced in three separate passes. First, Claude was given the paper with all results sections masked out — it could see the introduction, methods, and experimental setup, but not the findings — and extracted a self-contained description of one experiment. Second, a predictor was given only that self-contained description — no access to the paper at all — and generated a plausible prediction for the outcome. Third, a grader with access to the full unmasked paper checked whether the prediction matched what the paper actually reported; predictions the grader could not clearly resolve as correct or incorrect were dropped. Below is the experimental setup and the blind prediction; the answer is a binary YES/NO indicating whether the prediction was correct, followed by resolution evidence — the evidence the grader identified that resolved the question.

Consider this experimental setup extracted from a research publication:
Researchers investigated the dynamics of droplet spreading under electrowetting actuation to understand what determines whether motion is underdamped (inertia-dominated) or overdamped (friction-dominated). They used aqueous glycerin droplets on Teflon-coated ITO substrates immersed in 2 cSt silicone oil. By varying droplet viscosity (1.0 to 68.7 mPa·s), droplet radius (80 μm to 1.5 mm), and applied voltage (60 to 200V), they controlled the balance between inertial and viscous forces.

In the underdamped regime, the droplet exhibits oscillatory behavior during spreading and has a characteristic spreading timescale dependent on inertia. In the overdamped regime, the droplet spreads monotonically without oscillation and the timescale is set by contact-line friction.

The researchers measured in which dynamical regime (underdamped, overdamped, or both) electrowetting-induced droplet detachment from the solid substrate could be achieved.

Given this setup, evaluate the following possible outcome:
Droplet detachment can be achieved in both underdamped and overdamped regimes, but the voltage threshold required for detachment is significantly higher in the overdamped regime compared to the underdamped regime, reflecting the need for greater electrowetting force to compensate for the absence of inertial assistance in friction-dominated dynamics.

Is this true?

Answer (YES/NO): NO